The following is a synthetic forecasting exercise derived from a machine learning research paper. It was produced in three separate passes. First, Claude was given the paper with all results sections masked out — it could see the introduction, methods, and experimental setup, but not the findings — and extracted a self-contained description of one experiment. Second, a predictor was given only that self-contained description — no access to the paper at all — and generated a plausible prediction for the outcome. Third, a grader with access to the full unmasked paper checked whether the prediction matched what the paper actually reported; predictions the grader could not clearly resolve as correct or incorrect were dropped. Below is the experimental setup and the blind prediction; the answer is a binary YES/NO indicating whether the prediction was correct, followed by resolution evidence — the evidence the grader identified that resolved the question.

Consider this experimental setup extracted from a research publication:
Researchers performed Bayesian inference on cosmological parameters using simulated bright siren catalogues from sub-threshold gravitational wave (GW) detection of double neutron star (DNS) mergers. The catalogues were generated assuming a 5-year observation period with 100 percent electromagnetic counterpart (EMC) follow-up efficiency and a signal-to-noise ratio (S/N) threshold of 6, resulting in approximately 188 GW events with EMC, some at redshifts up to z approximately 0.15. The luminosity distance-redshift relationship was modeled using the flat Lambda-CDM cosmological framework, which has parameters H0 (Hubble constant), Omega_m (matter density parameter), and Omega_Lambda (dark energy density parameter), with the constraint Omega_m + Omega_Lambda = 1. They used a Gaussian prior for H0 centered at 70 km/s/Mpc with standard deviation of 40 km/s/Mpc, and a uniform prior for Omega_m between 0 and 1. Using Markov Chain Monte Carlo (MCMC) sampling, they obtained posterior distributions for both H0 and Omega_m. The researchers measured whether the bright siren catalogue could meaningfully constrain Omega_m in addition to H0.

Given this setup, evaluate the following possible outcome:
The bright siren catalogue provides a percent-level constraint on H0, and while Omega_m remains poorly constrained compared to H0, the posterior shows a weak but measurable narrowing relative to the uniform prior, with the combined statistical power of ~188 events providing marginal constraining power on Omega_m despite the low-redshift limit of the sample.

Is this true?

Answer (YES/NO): NO